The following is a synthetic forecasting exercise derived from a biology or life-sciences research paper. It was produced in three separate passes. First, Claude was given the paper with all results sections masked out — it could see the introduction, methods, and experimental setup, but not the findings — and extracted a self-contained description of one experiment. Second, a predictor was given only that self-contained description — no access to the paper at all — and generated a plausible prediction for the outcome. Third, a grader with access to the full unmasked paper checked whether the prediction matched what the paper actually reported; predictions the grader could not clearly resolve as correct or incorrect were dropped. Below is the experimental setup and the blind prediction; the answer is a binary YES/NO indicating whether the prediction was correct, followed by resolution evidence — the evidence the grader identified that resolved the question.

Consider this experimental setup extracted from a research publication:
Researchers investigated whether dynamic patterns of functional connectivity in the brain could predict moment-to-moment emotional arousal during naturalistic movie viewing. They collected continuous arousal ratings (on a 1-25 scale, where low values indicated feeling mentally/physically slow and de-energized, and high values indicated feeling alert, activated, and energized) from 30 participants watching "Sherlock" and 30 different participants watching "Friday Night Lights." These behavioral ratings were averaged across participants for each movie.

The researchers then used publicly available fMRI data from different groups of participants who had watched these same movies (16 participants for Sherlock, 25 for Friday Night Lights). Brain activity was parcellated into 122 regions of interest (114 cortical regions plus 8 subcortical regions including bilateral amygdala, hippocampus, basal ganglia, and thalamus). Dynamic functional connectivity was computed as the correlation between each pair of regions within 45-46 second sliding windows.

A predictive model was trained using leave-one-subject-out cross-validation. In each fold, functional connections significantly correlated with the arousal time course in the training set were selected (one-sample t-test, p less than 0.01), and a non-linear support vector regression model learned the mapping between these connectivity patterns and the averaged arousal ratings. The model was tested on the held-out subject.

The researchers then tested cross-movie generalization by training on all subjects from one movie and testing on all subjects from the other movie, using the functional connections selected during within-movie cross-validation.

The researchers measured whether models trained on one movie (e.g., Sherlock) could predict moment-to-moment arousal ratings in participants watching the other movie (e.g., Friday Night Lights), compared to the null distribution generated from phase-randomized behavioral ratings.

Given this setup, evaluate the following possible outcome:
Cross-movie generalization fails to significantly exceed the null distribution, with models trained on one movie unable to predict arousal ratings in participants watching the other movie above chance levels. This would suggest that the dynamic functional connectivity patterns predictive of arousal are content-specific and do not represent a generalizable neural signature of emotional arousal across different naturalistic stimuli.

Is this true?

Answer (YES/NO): NO